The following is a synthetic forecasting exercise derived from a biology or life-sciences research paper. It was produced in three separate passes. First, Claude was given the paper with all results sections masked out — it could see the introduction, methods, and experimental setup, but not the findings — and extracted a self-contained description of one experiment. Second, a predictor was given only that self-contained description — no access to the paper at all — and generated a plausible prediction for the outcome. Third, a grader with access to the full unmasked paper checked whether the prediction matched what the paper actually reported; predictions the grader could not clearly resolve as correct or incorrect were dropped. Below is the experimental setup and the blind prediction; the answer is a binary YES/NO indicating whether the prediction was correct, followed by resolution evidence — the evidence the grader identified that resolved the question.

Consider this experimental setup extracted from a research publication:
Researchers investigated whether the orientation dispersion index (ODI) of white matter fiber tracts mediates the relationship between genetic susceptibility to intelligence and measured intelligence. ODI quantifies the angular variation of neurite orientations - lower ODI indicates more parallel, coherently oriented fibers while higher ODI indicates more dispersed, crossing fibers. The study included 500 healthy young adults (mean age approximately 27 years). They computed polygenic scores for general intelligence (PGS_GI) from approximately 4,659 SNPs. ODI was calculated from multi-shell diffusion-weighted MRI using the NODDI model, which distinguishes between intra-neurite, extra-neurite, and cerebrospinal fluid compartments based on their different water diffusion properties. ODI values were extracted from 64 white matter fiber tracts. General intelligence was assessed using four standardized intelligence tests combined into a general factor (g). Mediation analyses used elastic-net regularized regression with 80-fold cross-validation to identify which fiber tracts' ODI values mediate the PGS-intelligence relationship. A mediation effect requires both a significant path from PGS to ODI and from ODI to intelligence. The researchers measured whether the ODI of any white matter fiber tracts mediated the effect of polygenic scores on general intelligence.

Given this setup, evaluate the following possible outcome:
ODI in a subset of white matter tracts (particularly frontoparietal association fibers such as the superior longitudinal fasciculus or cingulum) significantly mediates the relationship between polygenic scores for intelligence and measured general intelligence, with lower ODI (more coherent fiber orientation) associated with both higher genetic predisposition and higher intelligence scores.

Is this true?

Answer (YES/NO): NO